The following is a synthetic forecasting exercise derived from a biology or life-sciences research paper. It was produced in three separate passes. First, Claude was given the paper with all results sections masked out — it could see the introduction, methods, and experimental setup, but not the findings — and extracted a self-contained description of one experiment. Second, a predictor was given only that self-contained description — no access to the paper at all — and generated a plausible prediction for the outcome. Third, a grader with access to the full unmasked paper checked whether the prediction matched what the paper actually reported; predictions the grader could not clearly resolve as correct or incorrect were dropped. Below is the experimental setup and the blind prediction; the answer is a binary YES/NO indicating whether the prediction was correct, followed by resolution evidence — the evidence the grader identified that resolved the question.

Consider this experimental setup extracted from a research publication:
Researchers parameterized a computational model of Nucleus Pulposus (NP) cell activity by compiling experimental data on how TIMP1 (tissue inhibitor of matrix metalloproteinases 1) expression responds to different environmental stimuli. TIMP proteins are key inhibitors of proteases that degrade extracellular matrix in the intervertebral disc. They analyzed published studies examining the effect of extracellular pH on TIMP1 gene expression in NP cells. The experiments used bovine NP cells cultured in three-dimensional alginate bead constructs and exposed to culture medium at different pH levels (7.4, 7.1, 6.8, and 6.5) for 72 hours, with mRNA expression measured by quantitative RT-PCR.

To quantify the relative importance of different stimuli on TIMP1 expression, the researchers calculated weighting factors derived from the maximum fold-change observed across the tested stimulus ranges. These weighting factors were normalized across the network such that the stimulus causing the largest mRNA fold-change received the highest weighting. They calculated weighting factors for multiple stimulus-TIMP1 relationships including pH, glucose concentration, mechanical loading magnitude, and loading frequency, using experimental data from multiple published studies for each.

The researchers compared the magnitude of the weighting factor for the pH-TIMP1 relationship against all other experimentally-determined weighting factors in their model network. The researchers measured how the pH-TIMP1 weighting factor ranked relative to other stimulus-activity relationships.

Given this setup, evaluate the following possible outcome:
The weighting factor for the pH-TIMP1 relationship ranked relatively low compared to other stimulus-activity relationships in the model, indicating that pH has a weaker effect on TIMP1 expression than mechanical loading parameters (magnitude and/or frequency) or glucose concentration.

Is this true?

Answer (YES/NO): YES